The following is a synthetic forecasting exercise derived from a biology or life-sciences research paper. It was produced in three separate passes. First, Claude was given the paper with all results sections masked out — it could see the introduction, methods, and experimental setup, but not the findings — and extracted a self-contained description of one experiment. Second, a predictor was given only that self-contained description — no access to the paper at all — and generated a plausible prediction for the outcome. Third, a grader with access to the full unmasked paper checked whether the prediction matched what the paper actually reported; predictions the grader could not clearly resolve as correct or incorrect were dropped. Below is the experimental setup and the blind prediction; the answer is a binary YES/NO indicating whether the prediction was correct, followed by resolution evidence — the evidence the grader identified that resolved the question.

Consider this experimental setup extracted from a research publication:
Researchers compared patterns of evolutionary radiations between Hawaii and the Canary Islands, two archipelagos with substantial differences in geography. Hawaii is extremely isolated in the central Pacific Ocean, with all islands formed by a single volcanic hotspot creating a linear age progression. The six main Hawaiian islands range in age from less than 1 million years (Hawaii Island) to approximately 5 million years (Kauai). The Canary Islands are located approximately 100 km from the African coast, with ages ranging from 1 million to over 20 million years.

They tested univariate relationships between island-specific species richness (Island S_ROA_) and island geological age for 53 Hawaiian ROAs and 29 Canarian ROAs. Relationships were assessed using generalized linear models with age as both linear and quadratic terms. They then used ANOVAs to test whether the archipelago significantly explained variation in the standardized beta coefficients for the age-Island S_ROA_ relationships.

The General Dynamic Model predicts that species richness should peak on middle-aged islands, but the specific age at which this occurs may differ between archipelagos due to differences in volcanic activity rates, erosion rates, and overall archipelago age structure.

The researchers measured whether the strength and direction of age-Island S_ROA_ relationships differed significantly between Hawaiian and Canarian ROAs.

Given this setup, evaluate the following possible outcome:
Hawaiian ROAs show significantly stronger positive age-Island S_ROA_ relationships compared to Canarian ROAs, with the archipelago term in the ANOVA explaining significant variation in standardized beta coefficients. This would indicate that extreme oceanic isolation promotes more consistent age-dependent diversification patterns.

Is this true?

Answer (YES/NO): NO